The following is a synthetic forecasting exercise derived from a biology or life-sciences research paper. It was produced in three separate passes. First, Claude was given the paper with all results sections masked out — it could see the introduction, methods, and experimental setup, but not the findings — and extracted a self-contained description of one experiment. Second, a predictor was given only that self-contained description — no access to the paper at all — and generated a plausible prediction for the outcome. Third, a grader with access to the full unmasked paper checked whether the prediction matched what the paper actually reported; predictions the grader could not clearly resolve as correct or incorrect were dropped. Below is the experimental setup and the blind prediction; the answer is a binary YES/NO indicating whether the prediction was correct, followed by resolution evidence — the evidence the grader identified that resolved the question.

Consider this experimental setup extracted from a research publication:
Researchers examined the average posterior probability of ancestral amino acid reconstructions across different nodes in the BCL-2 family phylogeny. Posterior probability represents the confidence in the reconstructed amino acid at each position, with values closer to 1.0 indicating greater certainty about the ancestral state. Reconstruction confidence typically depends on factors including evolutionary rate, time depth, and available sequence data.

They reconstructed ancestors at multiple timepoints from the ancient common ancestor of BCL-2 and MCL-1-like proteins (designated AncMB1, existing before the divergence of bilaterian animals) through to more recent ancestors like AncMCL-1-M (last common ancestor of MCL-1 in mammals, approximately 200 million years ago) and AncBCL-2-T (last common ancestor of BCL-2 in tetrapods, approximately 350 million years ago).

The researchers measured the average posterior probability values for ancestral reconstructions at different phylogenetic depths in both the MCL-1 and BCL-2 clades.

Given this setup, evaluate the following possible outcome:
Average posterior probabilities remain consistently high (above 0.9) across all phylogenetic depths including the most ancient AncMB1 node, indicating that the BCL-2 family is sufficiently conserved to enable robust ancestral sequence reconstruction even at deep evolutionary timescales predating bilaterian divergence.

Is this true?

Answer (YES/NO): NO